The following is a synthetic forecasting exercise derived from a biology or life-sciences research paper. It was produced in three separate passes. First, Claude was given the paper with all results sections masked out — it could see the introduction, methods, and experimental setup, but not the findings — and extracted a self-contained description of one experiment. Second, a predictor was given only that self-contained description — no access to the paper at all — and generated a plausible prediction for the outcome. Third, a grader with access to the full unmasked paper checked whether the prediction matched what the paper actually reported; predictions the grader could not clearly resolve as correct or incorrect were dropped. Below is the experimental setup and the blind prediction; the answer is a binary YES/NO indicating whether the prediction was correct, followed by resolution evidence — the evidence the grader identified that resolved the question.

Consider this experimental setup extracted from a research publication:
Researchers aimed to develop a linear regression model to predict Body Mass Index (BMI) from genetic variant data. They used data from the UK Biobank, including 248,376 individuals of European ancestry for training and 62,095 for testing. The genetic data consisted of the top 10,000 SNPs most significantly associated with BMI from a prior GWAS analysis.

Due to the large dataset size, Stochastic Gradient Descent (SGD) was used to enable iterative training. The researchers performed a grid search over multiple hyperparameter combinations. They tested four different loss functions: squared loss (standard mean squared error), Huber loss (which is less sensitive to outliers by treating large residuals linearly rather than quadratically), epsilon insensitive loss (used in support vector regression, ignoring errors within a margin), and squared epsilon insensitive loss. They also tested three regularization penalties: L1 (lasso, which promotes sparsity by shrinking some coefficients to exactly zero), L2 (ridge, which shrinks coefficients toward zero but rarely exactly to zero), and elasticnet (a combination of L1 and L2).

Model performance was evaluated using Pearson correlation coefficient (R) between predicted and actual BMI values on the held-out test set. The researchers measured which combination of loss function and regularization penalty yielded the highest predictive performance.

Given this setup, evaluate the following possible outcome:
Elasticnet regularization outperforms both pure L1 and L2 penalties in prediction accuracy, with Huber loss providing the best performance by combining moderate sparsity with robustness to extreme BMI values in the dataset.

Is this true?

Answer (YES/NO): NO